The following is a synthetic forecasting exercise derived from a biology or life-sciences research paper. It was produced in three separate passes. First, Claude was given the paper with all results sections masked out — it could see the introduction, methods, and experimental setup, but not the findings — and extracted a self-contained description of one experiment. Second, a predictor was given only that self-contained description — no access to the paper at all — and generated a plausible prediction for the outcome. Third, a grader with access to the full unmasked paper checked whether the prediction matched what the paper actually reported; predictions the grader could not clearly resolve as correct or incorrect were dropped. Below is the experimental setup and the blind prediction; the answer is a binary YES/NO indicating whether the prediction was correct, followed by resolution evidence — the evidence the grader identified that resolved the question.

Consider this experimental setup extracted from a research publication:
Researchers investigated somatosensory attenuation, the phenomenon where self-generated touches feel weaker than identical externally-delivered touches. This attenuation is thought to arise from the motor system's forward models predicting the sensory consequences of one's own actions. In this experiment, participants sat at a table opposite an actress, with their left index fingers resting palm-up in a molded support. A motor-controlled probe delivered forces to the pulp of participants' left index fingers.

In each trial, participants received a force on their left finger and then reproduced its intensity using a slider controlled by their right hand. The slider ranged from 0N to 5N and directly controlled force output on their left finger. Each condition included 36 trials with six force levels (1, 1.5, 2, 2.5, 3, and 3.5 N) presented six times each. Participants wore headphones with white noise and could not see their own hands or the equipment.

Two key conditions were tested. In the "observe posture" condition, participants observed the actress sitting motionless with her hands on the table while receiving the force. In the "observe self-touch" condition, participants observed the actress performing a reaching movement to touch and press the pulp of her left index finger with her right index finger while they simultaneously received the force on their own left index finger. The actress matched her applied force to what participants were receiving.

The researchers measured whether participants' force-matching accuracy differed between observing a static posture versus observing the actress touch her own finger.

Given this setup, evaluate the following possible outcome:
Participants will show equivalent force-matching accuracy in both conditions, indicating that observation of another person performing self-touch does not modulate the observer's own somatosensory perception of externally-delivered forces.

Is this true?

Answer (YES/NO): YES